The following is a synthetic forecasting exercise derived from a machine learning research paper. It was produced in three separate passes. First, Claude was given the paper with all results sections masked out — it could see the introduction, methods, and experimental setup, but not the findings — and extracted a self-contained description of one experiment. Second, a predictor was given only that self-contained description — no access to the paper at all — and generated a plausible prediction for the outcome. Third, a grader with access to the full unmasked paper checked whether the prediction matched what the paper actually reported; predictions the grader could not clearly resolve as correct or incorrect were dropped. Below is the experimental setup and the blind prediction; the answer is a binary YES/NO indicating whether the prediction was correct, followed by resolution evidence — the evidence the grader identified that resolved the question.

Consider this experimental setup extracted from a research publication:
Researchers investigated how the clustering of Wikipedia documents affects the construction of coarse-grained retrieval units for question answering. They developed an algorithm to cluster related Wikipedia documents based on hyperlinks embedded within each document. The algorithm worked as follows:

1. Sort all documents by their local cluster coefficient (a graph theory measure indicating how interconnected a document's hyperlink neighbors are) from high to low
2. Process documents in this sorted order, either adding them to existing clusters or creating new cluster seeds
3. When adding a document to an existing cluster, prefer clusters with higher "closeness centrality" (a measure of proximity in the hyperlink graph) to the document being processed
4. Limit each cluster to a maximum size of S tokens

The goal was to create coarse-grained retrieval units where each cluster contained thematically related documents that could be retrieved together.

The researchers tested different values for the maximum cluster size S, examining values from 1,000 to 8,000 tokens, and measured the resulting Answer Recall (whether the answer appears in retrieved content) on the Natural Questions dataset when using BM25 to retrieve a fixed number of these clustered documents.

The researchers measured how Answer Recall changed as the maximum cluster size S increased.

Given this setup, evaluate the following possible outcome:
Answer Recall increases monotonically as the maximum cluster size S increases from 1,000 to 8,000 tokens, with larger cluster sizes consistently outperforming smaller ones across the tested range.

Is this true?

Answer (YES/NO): NO